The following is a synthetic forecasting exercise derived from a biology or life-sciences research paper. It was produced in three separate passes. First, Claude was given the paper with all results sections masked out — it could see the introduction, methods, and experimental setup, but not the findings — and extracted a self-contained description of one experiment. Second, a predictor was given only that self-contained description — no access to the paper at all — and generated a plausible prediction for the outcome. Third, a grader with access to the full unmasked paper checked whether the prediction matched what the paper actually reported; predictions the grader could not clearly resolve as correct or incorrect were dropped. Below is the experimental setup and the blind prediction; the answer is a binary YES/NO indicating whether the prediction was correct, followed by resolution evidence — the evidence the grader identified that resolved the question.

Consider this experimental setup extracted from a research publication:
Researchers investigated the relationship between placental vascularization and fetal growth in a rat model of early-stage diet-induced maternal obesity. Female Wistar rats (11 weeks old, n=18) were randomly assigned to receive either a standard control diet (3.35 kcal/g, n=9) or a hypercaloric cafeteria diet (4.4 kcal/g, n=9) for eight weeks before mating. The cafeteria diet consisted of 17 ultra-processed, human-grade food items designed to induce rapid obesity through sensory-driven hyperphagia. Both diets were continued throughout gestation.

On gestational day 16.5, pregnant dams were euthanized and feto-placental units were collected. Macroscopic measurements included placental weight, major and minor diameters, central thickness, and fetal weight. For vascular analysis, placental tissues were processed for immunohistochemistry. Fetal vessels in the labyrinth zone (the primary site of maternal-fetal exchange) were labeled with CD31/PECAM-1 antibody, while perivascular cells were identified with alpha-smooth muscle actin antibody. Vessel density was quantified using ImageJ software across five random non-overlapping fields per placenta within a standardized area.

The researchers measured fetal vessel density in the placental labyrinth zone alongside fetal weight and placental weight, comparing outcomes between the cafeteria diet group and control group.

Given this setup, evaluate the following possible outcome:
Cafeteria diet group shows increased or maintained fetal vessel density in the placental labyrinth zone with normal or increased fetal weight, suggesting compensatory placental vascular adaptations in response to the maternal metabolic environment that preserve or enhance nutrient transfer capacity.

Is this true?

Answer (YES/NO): YES